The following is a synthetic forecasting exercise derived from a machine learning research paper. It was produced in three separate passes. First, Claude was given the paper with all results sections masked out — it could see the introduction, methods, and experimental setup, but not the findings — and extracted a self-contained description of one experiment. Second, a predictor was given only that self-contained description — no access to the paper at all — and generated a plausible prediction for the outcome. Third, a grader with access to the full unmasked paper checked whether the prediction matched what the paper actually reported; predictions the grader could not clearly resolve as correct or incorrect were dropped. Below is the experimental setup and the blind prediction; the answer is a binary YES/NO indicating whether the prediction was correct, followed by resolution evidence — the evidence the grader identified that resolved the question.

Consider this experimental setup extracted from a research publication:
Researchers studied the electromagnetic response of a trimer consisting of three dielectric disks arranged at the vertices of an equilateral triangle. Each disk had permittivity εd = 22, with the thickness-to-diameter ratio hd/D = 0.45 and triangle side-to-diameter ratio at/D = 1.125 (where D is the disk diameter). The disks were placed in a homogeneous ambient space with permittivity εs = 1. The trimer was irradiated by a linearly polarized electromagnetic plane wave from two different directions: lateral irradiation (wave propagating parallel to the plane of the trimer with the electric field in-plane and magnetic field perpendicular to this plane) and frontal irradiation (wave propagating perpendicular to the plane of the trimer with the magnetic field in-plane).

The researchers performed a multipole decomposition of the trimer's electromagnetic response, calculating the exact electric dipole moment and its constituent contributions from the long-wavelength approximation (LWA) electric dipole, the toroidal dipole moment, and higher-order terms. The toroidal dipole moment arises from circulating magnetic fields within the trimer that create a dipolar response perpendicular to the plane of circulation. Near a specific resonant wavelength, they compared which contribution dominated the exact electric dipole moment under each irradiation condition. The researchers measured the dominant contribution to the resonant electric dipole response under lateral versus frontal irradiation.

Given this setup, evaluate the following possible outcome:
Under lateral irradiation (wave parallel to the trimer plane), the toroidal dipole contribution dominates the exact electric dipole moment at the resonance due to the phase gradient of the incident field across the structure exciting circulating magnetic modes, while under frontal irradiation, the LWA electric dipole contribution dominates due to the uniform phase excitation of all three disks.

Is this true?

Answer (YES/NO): NO